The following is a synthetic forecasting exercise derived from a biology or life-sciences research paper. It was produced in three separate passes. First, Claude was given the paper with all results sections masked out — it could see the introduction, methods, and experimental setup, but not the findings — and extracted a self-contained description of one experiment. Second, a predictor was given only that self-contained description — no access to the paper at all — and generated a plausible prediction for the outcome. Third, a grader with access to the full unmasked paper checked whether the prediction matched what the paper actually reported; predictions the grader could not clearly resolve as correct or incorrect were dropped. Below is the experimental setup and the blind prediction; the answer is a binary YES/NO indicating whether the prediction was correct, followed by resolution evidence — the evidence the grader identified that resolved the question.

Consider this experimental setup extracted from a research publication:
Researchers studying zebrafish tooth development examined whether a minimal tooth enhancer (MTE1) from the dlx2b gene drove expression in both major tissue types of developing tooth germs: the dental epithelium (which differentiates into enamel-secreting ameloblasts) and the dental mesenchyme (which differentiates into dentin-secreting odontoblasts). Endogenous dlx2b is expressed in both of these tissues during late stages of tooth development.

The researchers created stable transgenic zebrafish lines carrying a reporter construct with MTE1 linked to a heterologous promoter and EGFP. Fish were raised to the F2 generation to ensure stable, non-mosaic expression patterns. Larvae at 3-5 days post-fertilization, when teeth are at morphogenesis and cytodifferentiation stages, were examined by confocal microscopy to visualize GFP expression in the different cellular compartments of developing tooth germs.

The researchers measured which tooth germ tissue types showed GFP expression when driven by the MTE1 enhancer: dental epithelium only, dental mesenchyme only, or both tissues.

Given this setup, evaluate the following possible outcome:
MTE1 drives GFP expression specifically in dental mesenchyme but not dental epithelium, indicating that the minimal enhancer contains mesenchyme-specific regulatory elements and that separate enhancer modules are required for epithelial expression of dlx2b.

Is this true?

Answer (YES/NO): NO